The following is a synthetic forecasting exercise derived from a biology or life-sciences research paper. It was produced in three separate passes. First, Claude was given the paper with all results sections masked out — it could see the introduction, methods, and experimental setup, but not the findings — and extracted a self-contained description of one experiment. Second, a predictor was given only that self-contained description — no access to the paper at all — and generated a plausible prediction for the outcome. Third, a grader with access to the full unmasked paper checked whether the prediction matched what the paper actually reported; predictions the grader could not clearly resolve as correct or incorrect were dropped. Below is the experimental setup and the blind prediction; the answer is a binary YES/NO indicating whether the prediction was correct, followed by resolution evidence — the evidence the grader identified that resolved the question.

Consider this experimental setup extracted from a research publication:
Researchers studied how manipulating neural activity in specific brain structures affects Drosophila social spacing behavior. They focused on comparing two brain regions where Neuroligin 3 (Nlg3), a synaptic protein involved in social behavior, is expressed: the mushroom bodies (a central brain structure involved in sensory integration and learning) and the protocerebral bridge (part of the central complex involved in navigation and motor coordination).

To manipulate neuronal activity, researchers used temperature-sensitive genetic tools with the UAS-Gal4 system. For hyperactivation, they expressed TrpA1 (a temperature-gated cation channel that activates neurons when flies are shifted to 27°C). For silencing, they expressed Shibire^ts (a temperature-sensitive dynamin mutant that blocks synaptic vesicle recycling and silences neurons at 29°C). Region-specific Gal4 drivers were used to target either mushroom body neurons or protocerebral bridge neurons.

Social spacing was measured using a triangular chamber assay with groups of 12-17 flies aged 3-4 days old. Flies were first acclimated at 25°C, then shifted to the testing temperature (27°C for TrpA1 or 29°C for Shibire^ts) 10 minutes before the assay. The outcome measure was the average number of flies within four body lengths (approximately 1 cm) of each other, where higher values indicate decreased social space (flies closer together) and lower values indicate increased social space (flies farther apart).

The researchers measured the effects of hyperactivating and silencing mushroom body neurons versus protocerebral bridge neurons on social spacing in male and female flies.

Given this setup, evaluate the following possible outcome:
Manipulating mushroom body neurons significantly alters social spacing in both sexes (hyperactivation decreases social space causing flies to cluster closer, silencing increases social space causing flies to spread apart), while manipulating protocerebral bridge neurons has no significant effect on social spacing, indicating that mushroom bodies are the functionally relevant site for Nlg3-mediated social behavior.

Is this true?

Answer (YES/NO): NO